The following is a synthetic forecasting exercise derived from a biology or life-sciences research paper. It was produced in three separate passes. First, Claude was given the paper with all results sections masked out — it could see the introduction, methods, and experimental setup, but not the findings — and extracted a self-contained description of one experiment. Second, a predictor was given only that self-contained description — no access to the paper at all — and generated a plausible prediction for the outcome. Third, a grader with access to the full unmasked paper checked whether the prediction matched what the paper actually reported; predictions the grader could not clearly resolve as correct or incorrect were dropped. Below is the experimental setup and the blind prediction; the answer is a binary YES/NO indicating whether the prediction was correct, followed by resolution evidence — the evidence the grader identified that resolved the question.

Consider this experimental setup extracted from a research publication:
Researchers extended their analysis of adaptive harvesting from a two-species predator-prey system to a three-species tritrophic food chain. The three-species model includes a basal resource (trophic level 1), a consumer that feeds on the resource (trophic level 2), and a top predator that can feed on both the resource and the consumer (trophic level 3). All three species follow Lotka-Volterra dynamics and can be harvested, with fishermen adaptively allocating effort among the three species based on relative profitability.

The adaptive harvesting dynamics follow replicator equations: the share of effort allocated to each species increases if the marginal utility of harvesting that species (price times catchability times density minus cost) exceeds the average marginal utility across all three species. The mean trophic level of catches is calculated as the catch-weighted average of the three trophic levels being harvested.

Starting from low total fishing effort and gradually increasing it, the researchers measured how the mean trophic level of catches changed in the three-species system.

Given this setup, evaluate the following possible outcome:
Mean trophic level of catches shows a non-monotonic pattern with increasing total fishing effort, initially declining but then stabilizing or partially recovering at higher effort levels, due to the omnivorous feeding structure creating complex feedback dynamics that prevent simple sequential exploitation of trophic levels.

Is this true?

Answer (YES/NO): NO